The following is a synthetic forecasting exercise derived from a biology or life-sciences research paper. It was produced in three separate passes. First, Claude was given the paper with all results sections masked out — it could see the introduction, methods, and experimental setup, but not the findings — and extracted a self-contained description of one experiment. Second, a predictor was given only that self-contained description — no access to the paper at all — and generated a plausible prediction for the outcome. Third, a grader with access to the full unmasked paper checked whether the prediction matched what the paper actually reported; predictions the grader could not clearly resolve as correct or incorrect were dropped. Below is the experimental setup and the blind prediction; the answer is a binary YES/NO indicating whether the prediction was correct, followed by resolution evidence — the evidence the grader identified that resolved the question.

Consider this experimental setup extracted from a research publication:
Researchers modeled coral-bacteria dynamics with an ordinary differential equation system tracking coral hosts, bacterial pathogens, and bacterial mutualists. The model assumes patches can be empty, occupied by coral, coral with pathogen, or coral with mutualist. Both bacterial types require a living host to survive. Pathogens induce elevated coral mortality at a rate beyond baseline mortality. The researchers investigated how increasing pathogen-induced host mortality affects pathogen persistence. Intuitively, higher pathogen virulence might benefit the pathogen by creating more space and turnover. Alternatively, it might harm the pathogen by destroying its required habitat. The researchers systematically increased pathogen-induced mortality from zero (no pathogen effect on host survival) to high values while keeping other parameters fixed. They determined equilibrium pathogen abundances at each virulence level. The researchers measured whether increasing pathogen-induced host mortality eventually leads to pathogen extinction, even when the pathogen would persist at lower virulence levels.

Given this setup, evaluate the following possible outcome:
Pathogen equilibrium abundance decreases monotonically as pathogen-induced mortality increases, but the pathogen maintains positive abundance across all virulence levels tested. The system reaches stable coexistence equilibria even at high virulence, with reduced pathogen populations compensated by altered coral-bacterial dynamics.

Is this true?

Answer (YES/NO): NO